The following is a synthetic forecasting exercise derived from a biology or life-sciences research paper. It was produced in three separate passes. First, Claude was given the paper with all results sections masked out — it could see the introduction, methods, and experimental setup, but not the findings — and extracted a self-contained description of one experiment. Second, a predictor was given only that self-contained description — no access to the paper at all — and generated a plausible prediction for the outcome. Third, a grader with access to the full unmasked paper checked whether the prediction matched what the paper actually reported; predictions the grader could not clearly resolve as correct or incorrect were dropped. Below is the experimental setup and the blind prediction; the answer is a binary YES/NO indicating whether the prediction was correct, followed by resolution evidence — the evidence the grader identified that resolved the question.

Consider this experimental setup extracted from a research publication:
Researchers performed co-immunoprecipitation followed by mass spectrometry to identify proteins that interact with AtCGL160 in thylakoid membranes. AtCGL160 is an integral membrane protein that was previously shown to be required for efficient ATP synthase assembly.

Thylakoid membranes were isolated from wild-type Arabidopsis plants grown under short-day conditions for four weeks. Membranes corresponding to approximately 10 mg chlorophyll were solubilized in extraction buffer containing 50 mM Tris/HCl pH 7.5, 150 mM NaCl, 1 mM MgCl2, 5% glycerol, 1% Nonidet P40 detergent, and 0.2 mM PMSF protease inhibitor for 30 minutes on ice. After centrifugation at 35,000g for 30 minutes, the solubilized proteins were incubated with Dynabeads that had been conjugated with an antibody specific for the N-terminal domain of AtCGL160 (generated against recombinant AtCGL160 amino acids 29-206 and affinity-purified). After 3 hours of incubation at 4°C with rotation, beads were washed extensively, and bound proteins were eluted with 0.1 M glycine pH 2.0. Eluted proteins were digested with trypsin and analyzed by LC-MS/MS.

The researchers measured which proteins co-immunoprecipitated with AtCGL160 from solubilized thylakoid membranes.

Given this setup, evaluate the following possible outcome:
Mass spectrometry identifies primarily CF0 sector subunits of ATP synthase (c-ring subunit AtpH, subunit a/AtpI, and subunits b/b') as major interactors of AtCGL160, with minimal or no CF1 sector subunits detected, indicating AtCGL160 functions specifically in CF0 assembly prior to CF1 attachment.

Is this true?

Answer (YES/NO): NO